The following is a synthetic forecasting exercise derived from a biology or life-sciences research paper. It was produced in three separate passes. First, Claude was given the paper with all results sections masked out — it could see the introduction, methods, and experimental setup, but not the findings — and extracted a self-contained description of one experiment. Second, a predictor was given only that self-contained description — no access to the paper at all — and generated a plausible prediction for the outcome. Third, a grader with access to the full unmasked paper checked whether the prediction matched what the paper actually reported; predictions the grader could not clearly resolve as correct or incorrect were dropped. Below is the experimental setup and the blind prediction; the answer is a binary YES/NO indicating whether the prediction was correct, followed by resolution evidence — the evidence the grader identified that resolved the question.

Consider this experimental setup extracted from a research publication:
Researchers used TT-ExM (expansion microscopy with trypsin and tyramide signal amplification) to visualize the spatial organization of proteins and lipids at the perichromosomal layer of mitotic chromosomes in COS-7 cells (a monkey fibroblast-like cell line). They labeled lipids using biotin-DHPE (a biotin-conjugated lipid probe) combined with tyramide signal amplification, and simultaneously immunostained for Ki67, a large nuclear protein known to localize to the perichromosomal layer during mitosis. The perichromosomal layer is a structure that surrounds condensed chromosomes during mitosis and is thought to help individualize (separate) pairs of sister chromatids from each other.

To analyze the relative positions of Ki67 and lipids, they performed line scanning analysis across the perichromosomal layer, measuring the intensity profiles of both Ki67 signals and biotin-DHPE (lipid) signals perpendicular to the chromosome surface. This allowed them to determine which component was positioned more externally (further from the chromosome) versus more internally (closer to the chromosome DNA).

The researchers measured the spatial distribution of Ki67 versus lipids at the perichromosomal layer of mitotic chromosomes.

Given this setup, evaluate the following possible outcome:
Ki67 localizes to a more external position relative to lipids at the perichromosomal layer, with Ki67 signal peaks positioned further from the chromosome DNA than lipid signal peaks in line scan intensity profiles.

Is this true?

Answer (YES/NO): NO